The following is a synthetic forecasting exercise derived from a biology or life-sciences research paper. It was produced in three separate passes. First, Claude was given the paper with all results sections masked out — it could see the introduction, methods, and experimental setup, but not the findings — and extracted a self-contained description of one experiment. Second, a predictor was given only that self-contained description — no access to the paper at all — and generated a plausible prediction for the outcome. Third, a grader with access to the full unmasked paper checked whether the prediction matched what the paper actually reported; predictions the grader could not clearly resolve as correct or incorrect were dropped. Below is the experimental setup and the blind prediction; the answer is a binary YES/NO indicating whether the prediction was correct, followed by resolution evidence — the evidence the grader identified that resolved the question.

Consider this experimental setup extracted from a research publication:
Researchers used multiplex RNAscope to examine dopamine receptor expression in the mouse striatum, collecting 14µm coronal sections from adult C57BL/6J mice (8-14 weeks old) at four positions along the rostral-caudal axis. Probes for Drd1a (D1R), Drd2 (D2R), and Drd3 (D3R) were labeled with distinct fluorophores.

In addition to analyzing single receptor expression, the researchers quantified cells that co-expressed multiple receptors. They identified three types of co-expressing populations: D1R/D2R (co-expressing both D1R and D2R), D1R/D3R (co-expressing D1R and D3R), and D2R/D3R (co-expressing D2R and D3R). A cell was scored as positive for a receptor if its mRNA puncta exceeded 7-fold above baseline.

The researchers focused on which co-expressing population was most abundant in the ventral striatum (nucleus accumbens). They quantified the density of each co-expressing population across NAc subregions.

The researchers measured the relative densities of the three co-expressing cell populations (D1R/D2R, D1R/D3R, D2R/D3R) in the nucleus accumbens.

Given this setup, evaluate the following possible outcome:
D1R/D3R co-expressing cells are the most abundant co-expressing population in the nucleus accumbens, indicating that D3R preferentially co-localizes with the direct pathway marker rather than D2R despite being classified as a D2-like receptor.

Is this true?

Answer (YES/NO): NO